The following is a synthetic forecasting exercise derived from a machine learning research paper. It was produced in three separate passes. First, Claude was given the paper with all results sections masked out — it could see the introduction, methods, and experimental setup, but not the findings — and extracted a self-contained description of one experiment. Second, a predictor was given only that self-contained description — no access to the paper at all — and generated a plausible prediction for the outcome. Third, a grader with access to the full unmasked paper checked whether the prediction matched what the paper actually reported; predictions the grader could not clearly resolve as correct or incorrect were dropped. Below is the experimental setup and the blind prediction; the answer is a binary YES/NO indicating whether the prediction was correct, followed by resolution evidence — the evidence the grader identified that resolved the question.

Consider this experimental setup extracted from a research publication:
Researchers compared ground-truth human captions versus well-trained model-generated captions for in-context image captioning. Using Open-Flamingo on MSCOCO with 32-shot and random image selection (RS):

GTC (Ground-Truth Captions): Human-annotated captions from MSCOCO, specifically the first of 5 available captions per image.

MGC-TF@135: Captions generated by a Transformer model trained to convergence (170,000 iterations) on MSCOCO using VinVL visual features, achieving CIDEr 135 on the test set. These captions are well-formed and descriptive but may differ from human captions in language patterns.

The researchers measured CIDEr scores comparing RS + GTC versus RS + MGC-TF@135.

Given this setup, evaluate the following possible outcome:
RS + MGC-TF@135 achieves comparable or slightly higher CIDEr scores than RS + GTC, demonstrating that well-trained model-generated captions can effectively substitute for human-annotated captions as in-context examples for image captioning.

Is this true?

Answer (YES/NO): NO